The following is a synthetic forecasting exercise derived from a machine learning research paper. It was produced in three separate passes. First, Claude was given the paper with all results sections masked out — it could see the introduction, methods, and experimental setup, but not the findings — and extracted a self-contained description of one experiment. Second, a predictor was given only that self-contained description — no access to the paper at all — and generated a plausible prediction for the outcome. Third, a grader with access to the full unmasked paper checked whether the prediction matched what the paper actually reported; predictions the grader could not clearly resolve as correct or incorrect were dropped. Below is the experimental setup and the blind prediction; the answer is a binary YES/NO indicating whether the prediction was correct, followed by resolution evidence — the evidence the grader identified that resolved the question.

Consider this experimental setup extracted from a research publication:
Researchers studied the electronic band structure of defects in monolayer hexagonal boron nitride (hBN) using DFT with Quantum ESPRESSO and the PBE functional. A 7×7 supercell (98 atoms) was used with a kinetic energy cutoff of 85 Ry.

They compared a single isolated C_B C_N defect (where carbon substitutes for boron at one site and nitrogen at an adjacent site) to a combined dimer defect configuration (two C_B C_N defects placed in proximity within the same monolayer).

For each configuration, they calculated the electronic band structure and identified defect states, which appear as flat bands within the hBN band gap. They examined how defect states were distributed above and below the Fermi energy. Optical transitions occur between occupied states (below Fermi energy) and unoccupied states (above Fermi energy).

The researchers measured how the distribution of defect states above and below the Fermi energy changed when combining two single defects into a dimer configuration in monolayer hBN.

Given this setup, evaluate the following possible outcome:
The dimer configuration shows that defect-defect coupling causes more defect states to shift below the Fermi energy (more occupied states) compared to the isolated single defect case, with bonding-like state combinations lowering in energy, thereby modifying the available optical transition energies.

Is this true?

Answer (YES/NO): NO